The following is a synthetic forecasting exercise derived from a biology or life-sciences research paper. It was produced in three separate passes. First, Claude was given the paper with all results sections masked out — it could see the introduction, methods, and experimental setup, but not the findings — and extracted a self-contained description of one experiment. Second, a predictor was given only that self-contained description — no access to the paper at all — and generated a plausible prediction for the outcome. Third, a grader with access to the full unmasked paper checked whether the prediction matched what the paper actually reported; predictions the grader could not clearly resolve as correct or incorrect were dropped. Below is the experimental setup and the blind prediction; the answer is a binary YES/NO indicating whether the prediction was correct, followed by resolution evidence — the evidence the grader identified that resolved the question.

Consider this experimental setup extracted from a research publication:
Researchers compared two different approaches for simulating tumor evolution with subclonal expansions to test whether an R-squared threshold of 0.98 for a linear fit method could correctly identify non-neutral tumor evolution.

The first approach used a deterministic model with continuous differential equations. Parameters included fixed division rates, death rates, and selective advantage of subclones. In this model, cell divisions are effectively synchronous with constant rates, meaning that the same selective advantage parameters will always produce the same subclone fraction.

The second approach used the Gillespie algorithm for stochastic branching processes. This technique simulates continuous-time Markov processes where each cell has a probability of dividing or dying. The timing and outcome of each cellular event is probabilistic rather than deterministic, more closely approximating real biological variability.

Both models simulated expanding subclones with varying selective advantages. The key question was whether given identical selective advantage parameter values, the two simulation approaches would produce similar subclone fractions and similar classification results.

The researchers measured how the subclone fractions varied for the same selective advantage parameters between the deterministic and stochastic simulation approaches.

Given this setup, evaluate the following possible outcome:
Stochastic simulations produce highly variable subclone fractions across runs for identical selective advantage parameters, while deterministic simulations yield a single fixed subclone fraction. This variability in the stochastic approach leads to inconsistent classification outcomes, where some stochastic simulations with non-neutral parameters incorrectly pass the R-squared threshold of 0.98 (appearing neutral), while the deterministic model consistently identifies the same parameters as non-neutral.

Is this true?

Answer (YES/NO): NO